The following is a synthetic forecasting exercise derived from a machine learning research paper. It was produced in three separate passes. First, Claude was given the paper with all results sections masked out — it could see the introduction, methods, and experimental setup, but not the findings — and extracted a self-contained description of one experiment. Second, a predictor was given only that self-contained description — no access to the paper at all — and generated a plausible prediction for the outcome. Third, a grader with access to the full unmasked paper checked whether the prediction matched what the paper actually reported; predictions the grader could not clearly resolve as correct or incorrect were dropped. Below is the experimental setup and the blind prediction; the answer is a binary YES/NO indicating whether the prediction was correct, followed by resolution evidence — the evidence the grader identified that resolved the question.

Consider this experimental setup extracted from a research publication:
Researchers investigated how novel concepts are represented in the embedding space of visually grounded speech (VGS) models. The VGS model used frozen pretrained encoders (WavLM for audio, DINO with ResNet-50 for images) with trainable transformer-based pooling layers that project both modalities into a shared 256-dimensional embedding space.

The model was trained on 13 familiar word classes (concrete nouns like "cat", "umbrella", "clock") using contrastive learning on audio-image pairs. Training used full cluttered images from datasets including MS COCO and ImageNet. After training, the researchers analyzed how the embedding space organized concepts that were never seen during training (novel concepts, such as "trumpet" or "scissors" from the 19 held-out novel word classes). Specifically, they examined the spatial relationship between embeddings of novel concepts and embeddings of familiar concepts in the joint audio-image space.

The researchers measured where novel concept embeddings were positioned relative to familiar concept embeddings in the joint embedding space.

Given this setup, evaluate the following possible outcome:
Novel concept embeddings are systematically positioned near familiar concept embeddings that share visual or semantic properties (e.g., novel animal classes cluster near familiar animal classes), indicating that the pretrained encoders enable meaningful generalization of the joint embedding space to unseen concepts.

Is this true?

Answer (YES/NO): NO